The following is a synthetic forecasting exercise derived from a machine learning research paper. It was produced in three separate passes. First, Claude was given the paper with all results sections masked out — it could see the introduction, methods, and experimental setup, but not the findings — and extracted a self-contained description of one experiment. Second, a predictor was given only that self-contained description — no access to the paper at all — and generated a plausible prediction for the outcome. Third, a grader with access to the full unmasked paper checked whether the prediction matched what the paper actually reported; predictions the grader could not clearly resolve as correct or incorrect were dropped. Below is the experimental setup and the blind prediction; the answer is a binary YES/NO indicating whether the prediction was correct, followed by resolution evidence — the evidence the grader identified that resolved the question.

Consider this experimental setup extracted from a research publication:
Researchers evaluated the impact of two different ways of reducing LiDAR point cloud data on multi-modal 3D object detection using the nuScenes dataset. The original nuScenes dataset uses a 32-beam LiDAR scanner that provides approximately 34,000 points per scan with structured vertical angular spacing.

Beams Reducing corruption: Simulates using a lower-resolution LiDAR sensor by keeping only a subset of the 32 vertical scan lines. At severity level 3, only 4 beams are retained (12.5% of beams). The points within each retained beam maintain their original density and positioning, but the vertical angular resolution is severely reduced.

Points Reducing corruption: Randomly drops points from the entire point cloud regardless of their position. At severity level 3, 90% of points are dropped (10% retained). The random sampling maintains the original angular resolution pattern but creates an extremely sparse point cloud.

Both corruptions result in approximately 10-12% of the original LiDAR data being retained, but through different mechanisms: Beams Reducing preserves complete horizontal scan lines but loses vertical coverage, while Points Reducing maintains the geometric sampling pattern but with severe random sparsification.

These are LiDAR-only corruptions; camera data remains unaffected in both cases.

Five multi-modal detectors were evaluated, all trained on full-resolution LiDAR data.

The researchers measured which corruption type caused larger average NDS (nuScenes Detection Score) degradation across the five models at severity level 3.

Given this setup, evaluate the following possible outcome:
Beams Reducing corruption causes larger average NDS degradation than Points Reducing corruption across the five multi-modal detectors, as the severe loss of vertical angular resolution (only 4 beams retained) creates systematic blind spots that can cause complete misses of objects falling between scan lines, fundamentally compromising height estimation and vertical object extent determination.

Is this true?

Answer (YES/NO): YES